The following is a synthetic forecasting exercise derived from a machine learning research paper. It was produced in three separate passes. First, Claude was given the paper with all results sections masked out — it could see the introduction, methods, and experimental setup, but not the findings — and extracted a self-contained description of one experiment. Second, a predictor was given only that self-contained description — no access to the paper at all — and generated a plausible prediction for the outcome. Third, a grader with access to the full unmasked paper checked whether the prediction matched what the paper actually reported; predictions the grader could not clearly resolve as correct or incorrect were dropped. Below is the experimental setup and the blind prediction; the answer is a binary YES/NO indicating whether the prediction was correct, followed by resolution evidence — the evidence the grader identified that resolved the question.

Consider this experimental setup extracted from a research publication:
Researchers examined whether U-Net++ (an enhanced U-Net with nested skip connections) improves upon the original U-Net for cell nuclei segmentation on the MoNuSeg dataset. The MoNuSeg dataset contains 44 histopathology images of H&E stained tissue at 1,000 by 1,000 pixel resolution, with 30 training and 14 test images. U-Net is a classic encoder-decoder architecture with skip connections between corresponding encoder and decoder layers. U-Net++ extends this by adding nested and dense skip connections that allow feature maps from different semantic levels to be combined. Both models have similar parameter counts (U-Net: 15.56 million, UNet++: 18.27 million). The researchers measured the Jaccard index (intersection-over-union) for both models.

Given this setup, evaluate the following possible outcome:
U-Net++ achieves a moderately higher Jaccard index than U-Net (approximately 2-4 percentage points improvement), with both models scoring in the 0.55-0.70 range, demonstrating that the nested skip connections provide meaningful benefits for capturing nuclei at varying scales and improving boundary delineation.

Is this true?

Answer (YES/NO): NO